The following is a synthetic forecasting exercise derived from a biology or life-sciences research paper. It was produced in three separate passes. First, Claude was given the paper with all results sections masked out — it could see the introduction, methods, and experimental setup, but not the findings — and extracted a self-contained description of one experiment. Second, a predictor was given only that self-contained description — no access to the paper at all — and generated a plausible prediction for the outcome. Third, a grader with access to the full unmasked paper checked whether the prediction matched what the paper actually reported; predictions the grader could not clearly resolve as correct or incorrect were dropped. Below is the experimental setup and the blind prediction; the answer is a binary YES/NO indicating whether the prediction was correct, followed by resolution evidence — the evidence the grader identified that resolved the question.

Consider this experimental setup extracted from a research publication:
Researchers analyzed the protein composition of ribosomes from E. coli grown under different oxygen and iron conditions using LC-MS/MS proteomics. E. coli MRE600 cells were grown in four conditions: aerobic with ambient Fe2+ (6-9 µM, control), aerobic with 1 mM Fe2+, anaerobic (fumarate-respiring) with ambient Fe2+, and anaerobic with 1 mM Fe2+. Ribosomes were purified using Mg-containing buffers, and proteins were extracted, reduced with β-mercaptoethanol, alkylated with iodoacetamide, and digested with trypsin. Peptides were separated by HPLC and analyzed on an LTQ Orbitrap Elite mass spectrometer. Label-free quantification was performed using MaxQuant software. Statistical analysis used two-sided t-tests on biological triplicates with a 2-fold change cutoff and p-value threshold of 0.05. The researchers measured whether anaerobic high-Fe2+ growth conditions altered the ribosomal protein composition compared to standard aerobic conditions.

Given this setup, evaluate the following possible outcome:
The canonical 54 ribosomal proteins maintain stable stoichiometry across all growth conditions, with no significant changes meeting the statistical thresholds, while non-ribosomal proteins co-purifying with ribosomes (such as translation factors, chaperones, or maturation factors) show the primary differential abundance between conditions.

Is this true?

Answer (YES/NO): YES